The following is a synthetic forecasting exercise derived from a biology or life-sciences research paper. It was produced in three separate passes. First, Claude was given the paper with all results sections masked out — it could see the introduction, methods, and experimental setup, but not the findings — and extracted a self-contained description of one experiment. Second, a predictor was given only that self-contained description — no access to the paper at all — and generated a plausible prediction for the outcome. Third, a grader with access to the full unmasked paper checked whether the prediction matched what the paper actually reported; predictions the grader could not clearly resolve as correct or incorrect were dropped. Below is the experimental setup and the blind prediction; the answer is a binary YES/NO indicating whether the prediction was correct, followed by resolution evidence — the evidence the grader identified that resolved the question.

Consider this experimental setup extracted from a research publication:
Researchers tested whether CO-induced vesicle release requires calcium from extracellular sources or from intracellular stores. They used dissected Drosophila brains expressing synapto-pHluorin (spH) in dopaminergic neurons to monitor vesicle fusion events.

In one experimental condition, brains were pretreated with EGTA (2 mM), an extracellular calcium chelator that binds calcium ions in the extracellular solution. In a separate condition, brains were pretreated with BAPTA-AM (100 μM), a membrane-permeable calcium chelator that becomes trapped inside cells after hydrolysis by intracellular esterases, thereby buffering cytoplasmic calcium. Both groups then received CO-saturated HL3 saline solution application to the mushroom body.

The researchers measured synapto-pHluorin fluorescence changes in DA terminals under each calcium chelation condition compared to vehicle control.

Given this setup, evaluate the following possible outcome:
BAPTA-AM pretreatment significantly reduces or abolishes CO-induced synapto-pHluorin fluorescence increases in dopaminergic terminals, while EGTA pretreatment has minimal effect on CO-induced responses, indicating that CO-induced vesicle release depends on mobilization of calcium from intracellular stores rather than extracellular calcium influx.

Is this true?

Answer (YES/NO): YES